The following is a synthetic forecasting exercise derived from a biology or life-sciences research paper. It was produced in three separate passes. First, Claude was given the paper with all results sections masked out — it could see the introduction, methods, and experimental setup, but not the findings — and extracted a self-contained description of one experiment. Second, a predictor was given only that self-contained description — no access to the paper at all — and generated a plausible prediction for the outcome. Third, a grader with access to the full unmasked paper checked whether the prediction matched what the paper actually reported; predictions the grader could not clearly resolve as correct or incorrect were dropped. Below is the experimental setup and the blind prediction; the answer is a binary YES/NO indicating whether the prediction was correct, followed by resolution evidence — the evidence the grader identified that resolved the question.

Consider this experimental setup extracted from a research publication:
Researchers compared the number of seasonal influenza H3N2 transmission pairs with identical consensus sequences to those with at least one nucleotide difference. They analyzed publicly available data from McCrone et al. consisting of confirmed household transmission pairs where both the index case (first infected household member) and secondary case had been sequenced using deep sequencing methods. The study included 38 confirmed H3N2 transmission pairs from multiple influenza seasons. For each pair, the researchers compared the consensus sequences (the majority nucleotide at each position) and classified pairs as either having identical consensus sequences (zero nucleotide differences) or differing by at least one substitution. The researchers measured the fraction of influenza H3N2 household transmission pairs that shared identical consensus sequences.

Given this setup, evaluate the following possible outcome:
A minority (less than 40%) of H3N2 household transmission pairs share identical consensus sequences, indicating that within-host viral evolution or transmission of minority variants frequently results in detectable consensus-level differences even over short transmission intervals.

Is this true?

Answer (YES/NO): NO